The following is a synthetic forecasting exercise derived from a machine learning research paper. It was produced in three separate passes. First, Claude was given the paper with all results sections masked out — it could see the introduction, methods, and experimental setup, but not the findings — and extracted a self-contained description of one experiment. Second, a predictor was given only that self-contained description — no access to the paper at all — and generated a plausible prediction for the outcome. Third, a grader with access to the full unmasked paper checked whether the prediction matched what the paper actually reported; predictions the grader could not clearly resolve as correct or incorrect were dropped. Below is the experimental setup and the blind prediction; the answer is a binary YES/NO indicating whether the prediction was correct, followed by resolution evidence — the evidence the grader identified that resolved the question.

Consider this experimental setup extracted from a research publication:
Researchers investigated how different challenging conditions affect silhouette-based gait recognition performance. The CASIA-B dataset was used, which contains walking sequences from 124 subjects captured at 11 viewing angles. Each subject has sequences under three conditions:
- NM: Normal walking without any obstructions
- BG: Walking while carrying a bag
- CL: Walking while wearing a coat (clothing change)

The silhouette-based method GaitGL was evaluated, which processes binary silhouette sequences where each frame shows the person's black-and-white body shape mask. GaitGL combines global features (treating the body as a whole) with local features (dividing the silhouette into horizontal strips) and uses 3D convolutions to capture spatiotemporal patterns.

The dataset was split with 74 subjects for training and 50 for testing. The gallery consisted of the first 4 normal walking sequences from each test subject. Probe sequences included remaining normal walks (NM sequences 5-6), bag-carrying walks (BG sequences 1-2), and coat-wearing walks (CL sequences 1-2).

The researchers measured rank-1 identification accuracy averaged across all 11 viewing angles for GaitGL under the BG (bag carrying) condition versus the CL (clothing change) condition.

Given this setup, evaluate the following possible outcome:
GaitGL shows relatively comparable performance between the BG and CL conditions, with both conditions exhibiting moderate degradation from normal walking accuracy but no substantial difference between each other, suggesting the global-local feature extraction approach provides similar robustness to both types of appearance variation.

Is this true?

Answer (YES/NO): NO